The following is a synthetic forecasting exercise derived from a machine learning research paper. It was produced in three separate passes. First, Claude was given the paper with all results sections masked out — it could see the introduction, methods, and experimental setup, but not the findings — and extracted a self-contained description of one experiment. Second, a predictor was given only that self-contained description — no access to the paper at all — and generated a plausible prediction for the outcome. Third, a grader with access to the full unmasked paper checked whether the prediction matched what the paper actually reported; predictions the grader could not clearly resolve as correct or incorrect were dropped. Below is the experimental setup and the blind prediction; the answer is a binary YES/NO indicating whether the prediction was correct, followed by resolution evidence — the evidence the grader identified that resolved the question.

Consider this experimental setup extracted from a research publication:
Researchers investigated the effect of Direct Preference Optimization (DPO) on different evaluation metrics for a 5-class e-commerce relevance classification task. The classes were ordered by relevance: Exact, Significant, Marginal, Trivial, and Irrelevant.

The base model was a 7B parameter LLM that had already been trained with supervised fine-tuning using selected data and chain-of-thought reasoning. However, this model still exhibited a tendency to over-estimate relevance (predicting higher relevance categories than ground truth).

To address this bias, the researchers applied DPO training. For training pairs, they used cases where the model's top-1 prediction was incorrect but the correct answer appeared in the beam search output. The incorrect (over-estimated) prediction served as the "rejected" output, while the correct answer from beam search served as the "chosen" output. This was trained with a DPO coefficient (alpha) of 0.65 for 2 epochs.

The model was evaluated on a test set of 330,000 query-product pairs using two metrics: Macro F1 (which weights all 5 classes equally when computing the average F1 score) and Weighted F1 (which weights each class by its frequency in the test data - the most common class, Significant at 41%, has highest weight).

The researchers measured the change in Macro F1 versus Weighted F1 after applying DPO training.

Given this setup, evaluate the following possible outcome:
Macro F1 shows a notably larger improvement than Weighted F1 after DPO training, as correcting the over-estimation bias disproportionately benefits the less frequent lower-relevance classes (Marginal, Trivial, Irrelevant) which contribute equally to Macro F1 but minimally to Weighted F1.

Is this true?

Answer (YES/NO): NO